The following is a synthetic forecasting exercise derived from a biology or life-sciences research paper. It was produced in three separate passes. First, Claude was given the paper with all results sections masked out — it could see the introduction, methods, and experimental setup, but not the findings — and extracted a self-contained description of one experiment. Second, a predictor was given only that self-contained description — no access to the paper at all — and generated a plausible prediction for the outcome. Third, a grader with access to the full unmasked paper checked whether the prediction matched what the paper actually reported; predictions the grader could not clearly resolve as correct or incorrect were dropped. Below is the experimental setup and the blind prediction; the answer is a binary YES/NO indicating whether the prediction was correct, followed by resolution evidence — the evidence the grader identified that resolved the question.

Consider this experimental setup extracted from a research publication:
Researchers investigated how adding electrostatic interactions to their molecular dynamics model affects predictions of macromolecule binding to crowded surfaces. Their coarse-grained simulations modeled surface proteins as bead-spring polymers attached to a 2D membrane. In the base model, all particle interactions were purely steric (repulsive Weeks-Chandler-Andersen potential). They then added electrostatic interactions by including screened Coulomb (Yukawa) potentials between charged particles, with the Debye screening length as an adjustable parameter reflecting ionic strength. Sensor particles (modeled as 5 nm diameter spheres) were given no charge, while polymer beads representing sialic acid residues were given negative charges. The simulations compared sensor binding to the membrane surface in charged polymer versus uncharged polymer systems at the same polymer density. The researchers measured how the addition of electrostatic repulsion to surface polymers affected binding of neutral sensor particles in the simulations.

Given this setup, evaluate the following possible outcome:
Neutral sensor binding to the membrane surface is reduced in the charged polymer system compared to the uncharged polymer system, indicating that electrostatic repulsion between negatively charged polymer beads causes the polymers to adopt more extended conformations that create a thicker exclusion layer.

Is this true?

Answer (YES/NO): YES